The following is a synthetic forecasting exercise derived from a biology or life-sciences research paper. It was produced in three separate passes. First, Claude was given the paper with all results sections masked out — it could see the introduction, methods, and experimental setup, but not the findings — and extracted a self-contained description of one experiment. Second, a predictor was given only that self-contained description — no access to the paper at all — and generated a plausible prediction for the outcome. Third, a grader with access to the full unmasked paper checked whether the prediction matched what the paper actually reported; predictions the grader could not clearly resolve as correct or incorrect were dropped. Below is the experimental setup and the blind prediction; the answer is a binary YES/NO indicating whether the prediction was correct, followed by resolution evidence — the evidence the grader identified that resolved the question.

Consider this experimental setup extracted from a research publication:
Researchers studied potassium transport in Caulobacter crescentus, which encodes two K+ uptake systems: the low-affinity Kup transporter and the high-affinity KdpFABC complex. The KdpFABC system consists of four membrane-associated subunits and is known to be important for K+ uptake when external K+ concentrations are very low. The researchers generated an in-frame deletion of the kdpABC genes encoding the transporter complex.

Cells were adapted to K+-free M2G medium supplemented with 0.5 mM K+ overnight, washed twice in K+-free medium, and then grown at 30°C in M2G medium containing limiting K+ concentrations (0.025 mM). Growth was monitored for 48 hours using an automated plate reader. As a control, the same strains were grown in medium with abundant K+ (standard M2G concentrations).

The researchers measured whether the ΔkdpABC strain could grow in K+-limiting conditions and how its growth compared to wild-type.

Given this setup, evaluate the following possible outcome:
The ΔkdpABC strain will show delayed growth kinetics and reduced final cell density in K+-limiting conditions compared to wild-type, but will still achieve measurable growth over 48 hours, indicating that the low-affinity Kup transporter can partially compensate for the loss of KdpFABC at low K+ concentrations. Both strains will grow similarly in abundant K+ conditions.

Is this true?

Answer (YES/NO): YES